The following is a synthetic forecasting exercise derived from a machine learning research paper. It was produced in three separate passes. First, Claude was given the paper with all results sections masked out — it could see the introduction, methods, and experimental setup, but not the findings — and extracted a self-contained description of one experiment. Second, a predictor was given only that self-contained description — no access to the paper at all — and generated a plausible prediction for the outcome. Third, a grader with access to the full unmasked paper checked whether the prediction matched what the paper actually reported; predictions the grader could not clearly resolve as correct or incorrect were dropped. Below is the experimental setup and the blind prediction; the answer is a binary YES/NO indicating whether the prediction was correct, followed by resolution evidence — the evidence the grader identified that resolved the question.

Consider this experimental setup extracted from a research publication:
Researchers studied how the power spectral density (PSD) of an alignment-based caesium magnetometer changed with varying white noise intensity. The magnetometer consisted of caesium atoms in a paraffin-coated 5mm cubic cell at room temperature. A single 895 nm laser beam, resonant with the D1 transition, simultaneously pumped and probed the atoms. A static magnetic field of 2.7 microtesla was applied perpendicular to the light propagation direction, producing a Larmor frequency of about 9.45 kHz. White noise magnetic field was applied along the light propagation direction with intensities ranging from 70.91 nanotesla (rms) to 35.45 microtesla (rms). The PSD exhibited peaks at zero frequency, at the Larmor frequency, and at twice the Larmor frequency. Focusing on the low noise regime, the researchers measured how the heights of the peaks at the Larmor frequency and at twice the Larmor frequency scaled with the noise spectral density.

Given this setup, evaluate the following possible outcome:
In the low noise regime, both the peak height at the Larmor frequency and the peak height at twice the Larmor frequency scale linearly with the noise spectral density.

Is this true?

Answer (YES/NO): NO